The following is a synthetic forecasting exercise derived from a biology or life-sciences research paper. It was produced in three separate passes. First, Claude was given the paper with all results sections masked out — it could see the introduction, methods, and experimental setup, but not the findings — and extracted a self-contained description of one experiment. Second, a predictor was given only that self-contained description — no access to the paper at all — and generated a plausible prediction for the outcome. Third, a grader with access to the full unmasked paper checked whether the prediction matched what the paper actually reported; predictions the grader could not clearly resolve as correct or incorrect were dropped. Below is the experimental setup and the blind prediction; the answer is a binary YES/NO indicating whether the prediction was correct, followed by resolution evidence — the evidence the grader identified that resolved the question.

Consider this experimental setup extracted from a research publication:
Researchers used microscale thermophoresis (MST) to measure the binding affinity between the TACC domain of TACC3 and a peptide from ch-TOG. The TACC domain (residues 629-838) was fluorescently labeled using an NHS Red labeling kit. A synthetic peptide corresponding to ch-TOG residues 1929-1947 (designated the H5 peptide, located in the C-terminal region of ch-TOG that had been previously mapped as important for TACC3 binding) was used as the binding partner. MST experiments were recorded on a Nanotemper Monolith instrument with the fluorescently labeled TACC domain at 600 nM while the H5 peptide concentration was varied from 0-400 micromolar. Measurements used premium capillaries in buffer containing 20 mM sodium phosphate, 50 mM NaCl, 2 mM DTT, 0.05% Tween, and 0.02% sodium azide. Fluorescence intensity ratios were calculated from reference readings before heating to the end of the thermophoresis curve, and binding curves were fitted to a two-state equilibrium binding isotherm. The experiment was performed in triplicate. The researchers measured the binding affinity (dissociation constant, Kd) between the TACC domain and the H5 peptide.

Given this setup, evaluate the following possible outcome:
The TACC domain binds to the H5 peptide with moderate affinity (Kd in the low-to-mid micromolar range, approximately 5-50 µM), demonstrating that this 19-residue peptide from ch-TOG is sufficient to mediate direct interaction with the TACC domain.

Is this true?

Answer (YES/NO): YES